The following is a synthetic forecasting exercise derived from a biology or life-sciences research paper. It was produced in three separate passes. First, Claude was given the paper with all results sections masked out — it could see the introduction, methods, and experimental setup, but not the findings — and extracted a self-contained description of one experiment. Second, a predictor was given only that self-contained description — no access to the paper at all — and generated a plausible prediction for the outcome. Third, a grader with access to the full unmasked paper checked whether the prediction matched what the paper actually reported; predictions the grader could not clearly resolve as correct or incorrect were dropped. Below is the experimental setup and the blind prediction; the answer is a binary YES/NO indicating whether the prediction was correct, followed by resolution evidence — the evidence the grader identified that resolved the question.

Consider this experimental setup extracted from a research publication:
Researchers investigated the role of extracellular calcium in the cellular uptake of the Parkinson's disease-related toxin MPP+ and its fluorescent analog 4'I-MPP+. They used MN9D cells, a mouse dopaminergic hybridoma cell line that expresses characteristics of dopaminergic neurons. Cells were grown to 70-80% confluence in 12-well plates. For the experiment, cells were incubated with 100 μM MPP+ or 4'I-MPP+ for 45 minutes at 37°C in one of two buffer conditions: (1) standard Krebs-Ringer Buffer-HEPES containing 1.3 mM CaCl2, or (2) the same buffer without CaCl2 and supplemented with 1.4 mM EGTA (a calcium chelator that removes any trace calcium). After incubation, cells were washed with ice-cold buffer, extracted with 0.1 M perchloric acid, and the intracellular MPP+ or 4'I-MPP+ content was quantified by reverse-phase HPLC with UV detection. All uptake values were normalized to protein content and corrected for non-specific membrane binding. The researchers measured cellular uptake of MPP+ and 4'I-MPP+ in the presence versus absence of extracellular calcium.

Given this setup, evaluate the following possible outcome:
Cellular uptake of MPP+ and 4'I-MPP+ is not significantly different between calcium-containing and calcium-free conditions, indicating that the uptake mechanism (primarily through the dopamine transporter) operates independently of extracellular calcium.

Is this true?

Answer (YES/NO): NO